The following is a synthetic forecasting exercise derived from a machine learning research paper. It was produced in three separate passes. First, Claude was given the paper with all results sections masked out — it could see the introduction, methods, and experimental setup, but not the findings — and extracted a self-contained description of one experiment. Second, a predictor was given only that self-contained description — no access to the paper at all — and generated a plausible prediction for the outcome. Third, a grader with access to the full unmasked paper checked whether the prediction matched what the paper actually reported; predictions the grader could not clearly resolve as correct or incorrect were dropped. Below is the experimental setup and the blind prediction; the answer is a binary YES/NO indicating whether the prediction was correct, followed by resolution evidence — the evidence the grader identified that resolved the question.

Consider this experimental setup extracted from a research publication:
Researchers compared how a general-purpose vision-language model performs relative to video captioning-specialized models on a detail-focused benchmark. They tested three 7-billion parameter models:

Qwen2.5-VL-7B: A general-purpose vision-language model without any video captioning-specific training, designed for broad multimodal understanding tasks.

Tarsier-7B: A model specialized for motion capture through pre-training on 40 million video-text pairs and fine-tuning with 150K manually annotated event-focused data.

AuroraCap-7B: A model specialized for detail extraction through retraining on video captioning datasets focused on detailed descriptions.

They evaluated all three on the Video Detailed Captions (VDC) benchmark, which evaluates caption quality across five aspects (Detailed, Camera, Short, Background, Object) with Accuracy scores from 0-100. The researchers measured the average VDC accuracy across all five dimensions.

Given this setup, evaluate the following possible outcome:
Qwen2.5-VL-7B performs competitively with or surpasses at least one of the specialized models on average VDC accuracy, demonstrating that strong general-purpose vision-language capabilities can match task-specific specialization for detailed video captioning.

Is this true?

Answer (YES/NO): YES